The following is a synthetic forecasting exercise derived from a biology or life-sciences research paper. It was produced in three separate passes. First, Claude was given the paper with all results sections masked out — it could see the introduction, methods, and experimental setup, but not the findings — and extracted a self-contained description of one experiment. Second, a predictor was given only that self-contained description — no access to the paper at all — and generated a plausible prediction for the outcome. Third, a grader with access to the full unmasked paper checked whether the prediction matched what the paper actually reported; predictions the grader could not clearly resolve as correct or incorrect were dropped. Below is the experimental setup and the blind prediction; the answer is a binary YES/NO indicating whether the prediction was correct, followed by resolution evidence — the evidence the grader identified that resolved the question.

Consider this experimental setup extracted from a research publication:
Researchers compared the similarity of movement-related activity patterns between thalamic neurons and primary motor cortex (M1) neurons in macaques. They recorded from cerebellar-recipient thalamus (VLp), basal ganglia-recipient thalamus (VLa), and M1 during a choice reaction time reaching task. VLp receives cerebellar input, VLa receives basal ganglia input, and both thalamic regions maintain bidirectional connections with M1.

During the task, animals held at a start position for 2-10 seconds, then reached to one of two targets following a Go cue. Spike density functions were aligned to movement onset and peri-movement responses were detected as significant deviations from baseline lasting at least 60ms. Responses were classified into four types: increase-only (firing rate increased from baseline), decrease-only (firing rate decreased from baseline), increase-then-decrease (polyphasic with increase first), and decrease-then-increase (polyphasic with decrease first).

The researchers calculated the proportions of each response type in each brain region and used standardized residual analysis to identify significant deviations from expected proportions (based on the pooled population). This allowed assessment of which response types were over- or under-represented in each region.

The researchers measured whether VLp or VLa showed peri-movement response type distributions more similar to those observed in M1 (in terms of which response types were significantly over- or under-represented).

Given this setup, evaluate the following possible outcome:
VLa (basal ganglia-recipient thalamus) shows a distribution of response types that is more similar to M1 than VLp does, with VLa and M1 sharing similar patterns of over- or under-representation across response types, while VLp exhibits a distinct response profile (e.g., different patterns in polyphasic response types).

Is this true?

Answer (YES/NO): NO